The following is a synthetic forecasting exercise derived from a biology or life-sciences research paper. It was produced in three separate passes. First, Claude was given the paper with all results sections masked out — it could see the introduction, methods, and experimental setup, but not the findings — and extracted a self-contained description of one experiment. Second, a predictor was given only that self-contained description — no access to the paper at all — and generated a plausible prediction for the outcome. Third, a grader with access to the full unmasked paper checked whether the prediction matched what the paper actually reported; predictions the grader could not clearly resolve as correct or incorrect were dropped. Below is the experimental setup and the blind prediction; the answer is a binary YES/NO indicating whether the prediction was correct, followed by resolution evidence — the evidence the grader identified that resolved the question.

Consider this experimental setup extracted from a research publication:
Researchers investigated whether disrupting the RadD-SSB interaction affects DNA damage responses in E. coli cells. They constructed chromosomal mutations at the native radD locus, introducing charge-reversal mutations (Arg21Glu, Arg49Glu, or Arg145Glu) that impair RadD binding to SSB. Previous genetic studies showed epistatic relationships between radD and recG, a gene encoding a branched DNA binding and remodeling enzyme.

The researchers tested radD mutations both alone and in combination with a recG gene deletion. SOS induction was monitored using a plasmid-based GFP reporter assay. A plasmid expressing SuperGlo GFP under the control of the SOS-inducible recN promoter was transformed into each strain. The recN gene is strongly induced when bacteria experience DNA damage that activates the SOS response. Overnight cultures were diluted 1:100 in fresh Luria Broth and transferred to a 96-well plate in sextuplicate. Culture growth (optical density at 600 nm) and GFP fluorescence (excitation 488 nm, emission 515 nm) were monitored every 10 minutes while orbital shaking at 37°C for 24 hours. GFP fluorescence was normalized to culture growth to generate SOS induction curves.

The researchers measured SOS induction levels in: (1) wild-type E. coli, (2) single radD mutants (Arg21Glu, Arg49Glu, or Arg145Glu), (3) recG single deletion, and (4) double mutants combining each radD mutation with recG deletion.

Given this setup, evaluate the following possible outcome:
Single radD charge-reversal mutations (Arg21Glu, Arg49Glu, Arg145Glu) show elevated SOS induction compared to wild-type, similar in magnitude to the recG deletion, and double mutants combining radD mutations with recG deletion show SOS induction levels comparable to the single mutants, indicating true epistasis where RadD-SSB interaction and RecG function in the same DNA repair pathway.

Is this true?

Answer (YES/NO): NO